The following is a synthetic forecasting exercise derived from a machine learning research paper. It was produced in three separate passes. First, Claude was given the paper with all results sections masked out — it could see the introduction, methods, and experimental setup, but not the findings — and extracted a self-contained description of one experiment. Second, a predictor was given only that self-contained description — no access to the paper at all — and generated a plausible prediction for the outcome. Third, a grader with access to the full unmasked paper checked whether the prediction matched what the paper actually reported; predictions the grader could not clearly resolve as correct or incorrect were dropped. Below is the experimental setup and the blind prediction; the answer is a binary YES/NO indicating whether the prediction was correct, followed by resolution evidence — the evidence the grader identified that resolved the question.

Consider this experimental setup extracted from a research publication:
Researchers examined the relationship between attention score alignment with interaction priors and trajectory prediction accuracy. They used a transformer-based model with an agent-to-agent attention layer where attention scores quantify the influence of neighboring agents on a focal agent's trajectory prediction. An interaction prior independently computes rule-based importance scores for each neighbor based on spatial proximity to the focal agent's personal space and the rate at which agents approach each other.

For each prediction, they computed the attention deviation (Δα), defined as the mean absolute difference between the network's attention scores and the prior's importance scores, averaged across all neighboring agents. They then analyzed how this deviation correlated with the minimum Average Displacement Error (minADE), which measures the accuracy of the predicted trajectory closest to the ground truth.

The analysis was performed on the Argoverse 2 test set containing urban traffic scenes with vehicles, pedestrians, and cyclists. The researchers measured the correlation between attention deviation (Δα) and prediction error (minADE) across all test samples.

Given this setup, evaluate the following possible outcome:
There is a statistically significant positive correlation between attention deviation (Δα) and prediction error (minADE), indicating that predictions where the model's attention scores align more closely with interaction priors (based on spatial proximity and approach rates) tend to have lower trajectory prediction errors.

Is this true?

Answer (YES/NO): YES